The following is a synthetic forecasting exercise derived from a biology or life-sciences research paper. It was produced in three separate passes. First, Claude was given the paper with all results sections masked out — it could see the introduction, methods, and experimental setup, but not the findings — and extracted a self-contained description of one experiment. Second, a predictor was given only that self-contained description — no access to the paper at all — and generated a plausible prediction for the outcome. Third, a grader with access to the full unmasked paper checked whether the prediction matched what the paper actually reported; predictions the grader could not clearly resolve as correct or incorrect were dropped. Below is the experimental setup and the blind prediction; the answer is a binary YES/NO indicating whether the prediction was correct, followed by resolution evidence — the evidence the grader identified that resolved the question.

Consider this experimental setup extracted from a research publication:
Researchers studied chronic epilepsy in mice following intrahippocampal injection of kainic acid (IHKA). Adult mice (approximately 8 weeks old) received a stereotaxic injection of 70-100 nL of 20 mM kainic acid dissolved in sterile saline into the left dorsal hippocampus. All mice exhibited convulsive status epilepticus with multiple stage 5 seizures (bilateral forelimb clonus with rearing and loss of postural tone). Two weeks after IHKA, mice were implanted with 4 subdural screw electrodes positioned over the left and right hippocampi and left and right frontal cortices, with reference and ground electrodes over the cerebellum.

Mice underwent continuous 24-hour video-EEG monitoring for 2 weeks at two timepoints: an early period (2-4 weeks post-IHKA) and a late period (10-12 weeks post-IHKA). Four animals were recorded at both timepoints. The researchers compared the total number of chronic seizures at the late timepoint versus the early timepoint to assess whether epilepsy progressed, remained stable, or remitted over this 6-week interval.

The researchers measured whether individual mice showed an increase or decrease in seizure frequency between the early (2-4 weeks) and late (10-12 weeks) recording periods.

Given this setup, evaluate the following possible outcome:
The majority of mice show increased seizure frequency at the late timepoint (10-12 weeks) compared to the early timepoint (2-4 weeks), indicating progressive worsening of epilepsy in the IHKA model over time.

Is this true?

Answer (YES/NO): NO